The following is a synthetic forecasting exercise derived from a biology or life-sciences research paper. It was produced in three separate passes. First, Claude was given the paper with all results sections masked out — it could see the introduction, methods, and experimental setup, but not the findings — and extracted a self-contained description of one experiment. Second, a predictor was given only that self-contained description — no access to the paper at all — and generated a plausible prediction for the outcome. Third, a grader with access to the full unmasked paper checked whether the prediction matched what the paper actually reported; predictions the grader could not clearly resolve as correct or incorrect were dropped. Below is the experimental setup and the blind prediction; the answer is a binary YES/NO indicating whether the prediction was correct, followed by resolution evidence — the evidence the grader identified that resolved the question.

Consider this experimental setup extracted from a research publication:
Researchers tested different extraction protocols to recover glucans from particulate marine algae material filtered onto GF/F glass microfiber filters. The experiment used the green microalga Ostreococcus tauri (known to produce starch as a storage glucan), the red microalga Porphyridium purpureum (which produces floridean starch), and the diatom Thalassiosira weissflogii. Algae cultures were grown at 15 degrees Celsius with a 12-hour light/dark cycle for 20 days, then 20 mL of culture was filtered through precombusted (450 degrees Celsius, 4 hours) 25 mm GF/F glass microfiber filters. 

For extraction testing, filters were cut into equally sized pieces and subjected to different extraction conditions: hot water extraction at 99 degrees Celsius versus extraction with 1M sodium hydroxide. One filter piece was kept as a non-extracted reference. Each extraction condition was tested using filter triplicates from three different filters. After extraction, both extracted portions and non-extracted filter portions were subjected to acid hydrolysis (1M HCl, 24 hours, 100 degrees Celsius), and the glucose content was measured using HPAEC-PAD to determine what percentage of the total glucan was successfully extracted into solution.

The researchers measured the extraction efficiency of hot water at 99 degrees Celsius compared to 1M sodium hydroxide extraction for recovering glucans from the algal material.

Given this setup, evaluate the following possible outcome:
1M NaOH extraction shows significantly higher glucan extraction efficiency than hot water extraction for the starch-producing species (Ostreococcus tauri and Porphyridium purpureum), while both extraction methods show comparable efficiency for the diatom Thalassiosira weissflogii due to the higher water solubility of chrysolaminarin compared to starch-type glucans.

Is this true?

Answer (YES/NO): NO